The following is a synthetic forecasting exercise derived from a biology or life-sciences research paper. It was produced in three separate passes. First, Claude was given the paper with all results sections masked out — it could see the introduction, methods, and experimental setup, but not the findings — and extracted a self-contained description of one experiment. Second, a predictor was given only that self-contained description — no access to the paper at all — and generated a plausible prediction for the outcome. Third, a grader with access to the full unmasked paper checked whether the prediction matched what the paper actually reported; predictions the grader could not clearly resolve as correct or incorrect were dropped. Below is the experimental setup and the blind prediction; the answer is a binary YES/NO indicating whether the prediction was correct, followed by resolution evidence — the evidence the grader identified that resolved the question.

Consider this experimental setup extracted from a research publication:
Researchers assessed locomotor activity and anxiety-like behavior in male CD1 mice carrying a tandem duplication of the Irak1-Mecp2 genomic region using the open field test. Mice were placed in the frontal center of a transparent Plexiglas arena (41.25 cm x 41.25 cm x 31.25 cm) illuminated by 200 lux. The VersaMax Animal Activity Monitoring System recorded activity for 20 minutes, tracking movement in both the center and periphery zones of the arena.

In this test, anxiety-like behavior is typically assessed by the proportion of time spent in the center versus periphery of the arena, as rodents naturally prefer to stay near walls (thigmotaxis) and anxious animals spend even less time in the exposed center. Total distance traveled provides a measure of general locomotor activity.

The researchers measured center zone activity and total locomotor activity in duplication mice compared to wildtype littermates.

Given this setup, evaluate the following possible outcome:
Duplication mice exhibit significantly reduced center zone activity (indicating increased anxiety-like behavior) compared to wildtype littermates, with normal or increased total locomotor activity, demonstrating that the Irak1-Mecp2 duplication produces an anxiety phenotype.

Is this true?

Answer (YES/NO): NO